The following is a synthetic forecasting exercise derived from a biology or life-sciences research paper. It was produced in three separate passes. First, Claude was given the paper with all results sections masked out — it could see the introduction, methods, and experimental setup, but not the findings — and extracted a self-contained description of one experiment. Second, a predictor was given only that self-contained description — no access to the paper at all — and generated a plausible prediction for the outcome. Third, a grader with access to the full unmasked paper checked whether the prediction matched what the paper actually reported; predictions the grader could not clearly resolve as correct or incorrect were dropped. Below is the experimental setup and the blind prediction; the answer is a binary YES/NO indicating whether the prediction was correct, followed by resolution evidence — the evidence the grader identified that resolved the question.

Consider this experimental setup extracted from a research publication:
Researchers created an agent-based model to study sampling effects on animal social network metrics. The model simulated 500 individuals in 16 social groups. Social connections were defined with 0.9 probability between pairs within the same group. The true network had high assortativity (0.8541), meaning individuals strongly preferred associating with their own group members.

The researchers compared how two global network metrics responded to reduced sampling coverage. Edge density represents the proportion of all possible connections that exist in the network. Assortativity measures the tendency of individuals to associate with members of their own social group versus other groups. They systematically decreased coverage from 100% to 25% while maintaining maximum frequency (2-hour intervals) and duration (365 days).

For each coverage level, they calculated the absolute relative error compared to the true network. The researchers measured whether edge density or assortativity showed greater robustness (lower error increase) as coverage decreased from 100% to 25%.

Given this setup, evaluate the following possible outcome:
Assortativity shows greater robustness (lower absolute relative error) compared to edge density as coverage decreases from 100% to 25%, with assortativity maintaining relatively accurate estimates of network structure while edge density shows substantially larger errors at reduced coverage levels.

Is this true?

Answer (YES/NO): NO